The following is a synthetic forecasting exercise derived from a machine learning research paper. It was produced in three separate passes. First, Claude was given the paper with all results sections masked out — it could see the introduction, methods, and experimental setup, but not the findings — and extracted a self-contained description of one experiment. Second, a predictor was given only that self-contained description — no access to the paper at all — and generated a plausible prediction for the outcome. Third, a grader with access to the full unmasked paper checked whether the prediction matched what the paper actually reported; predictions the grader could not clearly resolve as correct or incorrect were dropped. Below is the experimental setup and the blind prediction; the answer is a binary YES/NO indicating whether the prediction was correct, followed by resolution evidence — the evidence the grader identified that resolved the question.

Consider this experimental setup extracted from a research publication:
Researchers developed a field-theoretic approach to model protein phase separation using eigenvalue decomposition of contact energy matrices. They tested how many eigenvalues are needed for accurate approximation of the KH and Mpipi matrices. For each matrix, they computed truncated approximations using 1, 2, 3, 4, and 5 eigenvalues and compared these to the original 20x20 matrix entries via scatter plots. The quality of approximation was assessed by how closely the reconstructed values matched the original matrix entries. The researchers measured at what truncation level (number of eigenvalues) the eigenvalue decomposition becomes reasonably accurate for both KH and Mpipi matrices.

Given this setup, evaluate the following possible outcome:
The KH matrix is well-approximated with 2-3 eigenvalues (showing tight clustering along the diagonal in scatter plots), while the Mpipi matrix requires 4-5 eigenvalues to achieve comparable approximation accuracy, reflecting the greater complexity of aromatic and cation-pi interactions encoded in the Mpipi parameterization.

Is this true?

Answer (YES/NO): NO